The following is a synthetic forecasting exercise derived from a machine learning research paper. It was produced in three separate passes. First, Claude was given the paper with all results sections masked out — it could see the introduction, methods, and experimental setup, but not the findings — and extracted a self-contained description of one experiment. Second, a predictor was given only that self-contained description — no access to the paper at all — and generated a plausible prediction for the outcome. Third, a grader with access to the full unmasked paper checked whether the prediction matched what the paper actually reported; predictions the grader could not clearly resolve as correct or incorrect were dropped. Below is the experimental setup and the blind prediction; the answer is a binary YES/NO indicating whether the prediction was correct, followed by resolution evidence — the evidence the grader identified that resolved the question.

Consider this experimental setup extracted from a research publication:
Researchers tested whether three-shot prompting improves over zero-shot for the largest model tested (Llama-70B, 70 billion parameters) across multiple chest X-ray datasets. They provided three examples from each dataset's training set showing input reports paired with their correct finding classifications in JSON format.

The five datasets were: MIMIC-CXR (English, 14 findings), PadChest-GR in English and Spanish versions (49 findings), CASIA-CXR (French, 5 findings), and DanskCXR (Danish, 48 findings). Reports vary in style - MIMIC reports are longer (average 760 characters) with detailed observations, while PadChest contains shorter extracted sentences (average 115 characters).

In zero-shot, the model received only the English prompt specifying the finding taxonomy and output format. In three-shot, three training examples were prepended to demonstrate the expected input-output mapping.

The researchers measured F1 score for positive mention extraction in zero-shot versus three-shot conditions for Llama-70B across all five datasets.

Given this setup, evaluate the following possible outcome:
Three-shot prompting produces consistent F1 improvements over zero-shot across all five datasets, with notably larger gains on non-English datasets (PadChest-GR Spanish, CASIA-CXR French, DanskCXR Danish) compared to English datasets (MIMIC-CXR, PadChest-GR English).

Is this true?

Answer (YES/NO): NO